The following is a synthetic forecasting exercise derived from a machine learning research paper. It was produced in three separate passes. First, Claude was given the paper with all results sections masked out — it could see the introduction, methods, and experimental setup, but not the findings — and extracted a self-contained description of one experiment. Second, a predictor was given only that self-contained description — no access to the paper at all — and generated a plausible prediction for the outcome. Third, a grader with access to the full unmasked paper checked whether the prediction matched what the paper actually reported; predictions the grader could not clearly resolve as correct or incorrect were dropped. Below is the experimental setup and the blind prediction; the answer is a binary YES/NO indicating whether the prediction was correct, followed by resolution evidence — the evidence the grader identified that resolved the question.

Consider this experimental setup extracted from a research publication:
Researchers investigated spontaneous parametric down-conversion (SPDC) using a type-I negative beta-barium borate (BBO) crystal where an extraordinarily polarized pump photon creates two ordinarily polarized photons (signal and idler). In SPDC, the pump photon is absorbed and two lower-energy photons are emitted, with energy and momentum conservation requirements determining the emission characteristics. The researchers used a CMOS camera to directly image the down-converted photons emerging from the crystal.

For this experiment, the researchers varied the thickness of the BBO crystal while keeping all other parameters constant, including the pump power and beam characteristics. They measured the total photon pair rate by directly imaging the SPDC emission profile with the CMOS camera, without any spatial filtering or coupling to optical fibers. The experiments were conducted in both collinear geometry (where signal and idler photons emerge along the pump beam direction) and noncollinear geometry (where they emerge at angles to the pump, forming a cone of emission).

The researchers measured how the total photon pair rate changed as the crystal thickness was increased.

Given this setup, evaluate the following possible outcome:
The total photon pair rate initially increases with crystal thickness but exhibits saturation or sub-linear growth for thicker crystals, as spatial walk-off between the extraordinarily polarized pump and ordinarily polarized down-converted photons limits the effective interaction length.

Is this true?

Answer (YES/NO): NO